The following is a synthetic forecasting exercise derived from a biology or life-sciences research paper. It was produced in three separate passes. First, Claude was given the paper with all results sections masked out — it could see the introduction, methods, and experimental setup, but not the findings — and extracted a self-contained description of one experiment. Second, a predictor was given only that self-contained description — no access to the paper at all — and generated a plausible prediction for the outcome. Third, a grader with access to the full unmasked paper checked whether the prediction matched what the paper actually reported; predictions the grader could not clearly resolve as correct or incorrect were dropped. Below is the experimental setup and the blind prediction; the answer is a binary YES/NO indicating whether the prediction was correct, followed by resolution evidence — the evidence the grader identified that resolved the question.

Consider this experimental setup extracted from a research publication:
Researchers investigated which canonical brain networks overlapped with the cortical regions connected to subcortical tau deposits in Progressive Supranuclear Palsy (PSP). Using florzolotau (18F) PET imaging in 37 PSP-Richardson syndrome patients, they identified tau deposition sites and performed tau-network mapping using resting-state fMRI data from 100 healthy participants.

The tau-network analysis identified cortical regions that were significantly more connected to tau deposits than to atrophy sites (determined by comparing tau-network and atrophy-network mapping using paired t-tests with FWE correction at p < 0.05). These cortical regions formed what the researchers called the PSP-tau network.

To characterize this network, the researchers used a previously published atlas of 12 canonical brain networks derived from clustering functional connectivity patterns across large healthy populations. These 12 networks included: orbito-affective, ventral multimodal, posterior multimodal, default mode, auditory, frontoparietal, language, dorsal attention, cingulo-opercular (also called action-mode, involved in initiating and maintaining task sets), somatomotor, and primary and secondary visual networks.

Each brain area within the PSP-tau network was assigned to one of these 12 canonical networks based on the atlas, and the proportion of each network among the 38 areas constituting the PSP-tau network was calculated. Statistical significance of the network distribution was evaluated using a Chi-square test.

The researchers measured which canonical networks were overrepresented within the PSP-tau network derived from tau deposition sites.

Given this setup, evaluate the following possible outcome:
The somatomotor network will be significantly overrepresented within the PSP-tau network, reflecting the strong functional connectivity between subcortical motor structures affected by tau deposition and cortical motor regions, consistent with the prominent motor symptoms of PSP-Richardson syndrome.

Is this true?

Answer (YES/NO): NO